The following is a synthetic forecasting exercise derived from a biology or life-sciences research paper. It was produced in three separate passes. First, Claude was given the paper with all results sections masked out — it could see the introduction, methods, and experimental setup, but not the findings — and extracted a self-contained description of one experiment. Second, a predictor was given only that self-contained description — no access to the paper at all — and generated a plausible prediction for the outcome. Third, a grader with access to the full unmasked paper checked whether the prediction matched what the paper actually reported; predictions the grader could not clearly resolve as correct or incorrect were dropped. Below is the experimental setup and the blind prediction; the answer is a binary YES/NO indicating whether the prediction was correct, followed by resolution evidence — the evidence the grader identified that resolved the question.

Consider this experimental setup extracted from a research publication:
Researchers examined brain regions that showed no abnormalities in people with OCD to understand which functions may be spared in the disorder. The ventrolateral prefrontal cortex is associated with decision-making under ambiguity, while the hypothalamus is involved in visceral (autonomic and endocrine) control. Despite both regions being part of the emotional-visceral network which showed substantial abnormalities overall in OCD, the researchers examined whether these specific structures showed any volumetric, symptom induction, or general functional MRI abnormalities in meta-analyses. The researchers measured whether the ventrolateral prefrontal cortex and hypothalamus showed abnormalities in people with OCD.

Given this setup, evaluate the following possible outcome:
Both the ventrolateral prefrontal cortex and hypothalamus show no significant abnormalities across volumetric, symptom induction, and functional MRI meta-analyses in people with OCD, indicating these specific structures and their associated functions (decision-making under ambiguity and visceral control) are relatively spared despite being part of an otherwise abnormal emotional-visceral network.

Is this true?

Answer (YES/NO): YES